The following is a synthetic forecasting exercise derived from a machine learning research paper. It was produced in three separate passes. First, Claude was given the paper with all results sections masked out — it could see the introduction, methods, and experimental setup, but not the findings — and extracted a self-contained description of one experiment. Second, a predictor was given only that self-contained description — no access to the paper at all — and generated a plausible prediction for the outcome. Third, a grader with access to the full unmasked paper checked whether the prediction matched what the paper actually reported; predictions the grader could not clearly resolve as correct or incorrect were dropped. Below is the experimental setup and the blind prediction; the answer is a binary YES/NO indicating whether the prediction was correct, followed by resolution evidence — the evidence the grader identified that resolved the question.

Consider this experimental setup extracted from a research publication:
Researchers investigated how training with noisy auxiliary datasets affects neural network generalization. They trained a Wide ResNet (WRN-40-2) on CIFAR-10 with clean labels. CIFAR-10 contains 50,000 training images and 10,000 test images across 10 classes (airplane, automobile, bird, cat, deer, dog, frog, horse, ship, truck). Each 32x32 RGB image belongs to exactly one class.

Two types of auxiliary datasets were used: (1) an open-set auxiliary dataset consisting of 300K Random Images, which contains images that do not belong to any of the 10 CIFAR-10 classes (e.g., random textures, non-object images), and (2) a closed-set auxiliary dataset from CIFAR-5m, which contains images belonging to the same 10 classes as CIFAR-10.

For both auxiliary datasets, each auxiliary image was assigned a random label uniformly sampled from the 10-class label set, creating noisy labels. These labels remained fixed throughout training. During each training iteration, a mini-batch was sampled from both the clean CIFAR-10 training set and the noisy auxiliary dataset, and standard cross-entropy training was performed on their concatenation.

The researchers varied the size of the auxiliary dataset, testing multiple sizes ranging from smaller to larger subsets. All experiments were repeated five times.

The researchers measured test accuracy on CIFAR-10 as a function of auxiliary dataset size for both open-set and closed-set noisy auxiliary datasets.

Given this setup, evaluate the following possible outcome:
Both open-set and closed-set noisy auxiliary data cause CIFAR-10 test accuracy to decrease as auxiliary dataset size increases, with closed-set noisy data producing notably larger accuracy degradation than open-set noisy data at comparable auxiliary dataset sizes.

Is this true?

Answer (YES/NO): NO